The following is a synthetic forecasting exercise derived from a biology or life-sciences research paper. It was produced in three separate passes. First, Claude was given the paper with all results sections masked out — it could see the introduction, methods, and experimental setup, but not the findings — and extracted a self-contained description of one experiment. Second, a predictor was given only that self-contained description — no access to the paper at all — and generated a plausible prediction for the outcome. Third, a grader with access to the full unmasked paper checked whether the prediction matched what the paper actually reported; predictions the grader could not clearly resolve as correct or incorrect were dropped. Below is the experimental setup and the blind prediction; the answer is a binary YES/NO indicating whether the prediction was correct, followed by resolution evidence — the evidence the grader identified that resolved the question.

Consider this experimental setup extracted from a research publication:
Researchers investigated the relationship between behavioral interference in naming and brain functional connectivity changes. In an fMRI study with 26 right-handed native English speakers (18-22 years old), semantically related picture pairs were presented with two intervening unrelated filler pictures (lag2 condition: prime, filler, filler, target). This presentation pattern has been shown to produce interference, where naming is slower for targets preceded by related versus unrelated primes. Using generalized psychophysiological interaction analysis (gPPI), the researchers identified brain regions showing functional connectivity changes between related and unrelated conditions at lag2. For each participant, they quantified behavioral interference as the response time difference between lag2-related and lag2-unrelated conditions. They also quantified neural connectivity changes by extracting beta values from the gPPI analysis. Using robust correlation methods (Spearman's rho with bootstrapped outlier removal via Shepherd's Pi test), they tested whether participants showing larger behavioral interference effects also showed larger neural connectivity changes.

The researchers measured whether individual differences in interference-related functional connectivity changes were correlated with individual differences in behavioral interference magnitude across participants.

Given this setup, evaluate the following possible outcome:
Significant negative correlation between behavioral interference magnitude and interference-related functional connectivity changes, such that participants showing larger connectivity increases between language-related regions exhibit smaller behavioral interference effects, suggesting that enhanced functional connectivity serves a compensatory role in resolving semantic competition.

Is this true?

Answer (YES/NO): YES